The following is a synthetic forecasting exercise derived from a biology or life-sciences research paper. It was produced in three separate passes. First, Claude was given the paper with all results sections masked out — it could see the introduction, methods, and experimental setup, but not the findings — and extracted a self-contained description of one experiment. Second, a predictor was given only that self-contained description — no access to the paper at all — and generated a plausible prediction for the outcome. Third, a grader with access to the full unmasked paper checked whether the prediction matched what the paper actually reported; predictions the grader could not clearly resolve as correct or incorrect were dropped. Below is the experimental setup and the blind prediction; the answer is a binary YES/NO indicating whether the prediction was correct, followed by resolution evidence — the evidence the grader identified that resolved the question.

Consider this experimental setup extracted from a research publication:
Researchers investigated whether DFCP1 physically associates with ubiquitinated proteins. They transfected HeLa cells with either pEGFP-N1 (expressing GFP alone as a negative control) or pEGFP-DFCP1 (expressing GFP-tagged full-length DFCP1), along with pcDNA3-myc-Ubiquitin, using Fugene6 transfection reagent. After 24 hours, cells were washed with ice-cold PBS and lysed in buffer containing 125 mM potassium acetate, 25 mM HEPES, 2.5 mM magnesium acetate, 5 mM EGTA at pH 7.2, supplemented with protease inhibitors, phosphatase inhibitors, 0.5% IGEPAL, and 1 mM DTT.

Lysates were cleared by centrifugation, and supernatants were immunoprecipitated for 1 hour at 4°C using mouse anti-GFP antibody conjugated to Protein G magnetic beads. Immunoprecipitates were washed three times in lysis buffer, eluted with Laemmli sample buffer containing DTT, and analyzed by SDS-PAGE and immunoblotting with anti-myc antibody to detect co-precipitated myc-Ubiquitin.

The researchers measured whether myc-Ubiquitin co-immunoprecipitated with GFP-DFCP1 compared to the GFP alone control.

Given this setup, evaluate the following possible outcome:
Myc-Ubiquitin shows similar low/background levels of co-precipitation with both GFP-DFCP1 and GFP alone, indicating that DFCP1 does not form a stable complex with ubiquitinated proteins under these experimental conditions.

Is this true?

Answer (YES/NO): NO